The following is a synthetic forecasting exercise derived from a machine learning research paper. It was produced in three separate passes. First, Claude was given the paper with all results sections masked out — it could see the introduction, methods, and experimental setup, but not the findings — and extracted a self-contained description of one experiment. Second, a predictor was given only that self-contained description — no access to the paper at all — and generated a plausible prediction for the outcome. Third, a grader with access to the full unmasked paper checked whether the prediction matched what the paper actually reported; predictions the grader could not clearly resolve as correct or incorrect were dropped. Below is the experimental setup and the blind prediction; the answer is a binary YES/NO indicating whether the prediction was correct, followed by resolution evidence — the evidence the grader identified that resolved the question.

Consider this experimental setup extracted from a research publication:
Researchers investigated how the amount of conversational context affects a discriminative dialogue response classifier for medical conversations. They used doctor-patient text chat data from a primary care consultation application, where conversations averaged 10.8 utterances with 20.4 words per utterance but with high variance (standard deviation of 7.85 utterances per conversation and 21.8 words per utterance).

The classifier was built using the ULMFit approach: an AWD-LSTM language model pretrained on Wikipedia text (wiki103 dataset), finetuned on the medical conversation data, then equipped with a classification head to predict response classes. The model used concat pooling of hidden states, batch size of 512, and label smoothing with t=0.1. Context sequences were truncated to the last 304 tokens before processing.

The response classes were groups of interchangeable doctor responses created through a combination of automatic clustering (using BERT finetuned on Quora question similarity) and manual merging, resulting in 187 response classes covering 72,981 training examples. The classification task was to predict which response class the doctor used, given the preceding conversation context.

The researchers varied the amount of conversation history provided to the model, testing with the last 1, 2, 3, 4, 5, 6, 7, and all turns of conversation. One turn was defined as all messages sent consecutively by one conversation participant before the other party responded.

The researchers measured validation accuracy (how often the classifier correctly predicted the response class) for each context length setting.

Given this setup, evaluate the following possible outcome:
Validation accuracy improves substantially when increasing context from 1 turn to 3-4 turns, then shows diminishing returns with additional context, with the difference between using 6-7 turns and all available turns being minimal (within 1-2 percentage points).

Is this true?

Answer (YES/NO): YES